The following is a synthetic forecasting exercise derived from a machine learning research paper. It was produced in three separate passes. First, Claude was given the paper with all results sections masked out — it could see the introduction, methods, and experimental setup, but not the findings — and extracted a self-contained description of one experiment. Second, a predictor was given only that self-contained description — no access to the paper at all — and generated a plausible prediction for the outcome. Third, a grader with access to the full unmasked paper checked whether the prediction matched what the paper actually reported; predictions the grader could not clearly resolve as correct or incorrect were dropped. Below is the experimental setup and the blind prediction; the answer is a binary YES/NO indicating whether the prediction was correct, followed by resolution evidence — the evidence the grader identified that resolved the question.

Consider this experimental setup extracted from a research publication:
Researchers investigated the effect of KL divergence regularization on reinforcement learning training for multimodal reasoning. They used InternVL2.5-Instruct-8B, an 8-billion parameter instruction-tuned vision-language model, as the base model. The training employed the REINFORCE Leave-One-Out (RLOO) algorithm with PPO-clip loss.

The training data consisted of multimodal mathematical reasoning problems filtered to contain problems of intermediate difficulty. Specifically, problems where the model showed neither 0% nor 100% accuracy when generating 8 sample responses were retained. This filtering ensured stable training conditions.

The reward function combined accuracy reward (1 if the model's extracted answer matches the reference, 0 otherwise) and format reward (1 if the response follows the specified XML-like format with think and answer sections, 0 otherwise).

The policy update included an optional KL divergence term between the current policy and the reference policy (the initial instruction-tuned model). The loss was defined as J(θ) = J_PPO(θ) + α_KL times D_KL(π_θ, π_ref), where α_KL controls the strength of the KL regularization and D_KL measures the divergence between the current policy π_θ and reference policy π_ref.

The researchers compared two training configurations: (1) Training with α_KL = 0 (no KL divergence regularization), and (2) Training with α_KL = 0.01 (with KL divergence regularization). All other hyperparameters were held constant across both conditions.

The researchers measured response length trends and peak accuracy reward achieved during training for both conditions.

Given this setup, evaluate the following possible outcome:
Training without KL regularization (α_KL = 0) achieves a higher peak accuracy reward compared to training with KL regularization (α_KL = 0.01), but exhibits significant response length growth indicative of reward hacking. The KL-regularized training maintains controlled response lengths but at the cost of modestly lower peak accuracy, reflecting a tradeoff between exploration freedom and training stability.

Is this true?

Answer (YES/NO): NO